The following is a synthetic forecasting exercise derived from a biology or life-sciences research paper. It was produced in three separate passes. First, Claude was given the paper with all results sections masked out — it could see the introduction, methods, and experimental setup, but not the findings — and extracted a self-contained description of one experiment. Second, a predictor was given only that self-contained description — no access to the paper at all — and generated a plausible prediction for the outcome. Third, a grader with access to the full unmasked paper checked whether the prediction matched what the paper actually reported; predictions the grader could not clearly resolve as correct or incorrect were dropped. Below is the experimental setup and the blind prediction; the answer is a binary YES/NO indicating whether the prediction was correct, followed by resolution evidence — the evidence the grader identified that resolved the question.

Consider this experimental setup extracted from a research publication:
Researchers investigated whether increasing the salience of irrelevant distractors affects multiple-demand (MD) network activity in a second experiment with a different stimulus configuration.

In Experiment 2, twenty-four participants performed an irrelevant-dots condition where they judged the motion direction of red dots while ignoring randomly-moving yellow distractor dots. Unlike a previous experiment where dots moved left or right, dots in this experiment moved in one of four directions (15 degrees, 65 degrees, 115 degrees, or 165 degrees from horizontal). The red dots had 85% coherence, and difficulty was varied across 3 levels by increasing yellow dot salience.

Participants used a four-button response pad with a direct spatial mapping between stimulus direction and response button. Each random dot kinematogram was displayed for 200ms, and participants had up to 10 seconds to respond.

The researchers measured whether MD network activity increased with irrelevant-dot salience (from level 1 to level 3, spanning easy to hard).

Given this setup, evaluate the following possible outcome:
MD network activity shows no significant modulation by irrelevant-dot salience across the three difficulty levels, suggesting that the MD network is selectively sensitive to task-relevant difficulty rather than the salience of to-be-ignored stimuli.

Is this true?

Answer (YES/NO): YES